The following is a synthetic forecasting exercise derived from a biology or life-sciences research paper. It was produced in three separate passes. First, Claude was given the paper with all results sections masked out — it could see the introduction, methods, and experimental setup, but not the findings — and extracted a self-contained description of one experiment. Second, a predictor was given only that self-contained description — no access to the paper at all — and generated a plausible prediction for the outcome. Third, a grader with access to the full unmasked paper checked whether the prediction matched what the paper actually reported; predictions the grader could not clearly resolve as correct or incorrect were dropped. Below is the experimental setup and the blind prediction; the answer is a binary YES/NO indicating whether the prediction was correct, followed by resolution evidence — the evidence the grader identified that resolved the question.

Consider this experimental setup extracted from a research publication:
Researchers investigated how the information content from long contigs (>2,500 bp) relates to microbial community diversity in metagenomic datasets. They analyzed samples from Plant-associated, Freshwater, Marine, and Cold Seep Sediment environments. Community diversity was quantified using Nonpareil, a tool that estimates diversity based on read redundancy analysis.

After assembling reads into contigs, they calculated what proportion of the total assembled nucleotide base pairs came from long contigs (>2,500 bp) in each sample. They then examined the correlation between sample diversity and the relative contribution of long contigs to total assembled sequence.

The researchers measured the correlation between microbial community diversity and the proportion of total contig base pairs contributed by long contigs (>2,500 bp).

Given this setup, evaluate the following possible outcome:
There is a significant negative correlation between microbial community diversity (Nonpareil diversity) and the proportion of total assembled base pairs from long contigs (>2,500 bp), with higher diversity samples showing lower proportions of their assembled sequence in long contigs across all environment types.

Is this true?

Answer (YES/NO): YES